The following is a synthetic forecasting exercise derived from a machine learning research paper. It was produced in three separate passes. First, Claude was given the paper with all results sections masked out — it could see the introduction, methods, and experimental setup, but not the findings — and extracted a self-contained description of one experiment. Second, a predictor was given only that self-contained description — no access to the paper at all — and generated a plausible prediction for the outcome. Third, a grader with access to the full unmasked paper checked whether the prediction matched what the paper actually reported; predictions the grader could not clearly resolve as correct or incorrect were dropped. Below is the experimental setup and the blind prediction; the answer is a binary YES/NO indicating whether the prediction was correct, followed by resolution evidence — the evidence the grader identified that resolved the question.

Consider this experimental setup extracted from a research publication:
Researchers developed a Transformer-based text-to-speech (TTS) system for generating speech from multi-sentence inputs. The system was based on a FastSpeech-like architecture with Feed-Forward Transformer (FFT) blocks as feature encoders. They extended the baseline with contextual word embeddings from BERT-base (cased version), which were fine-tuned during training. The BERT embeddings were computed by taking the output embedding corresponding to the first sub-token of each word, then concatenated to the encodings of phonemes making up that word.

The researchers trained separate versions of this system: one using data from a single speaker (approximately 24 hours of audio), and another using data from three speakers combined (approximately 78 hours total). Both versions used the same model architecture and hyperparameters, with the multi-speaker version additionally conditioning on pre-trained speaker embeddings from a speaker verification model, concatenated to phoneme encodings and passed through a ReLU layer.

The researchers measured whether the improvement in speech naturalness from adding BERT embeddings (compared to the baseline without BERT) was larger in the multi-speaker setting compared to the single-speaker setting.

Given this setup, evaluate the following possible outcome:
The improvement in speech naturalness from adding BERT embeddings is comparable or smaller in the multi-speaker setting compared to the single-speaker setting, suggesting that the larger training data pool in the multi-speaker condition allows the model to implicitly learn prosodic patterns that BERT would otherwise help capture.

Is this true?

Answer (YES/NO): NO